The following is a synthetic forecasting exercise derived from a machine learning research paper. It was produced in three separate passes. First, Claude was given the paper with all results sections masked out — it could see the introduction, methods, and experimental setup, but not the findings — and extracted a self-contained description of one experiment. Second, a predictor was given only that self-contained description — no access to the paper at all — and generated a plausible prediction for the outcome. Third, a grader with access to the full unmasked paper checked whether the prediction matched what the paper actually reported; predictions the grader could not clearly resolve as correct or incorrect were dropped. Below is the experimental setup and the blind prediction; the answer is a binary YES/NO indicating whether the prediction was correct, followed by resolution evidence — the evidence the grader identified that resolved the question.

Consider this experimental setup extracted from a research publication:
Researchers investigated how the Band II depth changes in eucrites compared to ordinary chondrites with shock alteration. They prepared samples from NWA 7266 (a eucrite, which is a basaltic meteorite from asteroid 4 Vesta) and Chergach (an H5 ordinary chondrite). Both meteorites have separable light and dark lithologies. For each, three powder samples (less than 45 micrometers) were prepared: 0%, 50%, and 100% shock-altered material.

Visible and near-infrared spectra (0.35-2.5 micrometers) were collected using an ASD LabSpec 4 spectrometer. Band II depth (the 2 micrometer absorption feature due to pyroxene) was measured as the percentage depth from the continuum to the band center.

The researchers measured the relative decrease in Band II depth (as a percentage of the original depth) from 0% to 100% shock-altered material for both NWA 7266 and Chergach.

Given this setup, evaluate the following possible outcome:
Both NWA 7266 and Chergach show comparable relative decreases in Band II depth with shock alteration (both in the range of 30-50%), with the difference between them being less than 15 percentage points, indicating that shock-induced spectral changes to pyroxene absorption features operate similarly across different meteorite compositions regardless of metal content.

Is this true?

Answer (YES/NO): NO